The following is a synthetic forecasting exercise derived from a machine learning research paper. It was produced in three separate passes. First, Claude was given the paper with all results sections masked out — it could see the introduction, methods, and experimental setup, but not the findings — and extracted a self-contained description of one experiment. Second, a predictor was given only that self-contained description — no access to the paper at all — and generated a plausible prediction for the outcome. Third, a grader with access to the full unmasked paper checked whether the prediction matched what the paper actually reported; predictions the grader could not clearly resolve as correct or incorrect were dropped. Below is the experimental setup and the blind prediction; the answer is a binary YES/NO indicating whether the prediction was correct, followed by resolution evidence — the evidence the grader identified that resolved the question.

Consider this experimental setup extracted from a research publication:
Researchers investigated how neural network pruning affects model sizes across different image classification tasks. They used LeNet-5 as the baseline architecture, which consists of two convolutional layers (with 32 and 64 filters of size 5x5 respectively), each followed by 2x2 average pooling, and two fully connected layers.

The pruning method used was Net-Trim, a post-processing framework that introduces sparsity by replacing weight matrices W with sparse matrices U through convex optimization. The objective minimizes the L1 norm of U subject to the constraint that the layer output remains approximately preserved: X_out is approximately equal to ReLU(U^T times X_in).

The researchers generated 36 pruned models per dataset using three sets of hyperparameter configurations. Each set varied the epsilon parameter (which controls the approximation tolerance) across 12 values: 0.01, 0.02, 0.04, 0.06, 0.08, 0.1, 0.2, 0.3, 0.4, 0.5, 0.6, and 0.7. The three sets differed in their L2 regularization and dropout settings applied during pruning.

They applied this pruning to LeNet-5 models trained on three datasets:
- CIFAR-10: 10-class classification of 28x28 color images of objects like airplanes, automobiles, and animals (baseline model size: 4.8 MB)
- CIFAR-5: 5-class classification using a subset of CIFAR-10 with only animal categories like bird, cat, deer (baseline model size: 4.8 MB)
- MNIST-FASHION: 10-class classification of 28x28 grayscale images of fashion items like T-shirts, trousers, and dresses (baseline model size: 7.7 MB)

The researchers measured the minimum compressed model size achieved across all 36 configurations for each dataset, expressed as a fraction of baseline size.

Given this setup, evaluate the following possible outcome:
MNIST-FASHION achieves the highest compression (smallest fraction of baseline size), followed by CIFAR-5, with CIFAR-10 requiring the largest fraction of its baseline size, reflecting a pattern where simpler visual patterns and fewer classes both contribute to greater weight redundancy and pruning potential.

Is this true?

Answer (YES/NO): YES